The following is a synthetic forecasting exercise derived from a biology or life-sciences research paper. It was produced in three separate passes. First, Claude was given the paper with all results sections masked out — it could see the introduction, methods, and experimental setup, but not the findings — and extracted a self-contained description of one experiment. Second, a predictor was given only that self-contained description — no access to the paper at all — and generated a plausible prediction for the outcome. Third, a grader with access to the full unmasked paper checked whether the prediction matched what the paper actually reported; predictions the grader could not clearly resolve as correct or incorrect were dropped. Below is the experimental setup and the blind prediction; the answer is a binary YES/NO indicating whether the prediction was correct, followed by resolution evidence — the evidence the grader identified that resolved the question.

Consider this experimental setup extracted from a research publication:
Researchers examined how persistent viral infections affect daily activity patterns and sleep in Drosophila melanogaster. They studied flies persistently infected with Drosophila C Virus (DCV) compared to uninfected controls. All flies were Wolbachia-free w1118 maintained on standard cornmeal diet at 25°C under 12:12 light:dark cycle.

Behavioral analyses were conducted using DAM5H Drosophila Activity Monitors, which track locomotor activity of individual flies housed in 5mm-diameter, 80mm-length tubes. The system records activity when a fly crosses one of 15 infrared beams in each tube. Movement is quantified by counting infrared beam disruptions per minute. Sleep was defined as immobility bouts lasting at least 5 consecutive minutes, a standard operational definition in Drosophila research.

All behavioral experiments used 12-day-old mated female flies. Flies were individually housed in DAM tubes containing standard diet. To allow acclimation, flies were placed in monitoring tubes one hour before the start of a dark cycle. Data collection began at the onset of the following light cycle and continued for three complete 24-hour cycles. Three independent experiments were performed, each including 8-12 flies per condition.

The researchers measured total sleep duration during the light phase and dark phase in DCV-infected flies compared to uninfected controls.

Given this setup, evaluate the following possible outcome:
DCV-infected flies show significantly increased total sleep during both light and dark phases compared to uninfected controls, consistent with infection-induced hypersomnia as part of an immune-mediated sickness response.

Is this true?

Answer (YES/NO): NO